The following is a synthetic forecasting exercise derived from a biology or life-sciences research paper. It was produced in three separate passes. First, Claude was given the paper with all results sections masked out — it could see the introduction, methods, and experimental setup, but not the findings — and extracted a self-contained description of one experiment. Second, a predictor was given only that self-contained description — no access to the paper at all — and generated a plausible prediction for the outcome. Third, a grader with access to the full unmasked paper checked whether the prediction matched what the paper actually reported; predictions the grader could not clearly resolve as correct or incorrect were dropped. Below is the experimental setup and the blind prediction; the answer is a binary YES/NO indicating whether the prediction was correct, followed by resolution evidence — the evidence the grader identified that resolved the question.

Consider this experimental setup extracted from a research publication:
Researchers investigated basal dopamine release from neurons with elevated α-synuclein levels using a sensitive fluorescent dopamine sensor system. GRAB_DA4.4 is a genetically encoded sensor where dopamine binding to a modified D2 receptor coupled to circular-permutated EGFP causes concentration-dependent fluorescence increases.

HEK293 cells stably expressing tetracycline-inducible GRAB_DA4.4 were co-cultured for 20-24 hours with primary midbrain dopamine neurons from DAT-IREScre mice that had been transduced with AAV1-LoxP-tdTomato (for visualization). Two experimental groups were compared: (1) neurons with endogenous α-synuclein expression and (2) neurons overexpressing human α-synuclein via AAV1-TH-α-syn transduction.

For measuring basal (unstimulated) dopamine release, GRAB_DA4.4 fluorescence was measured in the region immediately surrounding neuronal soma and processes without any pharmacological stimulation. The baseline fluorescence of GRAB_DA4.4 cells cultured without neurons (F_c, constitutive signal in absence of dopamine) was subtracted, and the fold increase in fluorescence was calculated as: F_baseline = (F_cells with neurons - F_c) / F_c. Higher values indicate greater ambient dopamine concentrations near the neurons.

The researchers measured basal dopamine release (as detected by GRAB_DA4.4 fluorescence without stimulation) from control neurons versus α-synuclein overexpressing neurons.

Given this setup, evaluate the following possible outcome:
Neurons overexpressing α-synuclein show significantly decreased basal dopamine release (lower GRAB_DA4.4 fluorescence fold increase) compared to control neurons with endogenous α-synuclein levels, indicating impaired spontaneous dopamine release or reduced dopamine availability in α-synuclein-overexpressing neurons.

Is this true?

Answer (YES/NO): NO